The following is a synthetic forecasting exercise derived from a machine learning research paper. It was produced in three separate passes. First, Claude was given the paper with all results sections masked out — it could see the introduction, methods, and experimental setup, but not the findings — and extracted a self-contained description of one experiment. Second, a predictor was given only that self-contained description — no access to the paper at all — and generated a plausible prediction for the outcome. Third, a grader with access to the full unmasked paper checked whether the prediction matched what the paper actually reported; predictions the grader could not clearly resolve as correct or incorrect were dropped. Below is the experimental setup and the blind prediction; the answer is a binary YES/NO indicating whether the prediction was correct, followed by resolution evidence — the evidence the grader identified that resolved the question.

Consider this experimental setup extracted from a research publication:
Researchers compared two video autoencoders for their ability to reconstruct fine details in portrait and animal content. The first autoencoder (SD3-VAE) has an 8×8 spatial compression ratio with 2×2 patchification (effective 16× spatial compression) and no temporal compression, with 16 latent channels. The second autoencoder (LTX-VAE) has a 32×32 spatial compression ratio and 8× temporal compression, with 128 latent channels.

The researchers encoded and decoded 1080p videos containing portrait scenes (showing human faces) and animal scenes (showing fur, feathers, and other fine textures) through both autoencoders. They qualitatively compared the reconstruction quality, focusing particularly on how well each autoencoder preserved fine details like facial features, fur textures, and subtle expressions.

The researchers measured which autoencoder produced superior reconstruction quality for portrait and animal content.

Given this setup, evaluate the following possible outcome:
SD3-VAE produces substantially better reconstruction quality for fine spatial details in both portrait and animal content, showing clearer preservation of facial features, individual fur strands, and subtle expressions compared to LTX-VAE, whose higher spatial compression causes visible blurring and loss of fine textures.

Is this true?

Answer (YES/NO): NO